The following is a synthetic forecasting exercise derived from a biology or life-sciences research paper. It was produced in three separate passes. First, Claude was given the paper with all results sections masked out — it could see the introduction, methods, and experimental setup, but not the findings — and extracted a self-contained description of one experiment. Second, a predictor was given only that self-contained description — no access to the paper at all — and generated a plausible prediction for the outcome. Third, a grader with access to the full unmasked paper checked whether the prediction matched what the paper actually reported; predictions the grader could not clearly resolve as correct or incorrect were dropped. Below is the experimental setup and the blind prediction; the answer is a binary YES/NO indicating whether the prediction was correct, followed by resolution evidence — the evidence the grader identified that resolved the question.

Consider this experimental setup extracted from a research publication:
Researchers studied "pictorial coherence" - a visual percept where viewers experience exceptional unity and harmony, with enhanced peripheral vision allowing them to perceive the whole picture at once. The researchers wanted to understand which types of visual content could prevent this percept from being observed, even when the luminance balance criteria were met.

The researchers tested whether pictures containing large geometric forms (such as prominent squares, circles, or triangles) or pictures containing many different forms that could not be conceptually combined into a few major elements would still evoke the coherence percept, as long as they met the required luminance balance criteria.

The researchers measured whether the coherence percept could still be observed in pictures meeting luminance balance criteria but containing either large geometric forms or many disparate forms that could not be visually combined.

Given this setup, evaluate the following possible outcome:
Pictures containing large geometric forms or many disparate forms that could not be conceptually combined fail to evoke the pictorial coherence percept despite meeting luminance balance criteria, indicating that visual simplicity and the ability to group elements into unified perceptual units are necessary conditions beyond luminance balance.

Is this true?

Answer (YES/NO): YES